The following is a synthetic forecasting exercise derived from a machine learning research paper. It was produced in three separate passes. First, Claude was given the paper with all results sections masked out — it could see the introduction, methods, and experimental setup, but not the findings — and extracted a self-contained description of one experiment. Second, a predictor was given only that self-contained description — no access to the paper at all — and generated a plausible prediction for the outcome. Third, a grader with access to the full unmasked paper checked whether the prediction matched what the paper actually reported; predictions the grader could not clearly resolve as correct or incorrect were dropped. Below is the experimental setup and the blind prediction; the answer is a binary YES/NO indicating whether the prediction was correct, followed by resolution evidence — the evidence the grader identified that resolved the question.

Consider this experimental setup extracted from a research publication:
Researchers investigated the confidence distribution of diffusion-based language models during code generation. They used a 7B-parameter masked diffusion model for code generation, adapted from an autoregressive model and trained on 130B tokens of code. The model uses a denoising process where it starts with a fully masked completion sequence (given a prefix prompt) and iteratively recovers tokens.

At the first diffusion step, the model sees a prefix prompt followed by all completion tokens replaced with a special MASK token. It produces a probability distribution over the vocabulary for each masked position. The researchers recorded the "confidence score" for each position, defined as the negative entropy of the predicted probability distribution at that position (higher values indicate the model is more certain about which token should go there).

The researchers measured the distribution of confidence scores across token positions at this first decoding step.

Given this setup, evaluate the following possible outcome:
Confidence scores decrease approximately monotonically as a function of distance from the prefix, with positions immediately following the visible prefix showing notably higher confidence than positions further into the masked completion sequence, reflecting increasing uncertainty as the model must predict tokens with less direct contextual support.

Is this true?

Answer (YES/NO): NO